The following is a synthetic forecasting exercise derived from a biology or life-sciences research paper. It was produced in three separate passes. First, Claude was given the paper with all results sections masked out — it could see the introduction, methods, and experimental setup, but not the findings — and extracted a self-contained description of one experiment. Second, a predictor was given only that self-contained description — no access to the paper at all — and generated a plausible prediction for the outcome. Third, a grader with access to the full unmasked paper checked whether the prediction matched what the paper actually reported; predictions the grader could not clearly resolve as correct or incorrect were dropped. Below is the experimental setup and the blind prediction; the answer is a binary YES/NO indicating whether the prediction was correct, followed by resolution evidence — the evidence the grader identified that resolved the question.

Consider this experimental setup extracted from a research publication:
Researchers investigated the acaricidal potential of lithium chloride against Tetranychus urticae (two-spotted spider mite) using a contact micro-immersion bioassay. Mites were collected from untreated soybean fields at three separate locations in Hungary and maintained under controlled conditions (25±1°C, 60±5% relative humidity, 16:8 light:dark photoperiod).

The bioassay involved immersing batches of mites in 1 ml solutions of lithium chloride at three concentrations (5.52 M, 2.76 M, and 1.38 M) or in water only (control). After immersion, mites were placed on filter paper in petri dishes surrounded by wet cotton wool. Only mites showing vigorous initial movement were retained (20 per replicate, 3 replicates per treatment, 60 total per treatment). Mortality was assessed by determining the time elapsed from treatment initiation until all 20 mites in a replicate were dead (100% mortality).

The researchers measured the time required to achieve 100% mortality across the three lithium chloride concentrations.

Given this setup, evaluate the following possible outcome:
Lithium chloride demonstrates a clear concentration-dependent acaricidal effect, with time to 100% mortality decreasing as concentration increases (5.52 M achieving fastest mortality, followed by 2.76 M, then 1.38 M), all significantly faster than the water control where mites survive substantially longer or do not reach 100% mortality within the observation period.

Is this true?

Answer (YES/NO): NO